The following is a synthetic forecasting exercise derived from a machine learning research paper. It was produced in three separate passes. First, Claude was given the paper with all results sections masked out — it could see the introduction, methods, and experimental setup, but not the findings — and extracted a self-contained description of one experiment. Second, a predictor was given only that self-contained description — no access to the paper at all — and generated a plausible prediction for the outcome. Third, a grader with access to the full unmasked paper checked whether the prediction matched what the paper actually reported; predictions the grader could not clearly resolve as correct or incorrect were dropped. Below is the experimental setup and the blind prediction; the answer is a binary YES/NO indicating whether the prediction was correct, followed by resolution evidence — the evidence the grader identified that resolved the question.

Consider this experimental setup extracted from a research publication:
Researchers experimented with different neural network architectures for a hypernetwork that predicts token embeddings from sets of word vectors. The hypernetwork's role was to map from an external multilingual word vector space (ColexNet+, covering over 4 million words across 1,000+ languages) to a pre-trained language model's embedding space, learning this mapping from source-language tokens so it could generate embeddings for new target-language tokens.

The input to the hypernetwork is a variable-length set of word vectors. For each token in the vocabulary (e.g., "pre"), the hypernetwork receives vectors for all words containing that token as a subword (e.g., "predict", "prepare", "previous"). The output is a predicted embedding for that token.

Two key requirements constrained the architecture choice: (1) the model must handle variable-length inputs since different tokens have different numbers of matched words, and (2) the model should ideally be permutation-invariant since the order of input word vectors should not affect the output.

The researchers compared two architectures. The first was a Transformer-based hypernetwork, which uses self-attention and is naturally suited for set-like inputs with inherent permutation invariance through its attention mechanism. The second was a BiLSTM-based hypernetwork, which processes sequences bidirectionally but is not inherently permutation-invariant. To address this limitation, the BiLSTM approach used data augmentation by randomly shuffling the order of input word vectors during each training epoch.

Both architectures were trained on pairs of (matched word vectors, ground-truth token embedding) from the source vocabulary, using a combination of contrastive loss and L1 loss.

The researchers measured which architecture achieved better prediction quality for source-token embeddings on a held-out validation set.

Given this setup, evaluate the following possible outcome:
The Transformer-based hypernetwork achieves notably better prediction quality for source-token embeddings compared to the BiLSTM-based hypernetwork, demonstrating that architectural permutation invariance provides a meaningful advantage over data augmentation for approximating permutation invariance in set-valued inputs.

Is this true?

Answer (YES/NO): NO